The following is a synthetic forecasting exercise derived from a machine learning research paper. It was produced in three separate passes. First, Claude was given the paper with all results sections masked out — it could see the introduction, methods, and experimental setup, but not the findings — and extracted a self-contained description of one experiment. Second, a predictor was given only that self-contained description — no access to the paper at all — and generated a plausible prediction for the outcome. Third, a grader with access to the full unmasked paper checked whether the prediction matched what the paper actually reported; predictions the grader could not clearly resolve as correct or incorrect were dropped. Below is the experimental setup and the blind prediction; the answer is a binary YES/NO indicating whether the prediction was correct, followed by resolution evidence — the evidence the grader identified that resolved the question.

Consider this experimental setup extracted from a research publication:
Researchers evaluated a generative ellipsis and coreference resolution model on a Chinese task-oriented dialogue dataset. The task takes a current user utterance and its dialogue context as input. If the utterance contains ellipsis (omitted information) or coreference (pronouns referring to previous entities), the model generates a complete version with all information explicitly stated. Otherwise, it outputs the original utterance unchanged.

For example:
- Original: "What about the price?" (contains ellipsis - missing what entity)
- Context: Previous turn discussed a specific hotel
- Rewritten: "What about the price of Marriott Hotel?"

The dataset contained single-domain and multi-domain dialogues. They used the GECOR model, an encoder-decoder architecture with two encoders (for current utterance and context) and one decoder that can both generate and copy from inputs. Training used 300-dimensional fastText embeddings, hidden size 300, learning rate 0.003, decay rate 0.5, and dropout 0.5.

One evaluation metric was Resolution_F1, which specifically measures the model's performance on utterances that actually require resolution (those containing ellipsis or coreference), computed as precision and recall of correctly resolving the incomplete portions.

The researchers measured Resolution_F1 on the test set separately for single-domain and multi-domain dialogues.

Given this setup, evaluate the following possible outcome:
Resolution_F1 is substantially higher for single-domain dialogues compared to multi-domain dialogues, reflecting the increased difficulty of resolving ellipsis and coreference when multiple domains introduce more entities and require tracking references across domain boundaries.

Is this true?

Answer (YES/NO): NO